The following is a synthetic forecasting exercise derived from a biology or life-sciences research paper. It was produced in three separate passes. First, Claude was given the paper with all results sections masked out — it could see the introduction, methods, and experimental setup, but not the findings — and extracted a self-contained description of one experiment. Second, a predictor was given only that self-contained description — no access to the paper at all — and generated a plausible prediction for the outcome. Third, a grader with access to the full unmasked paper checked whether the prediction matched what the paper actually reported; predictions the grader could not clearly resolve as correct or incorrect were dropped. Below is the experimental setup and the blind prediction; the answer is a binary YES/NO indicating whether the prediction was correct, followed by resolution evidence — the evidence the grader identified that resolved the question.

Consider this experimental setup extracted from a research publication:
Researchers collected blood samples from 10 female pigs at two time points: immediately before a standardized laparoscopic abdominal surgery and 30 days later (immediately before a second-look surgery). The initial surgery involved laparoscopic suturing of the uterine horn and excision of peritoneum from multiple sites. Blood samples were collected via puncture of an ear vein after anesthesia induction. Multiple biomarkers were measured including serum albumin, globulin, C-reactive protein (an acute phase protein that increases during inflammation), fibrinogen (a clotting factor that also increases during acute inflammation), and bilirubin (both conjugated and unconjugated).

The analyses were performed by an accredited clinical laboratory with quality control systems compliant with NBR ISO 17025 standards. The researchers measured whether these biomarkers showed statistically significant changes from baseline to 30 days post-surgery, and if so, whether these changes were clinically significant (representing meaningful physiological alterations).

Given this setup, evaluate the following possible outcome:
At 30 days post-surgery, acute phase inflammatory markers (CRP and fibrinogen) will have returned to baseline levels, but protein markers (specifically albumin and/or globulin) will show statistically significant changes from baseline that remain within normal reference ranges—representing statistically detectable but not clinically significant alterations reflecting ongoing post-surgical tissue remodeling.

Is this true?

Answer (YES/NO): NO